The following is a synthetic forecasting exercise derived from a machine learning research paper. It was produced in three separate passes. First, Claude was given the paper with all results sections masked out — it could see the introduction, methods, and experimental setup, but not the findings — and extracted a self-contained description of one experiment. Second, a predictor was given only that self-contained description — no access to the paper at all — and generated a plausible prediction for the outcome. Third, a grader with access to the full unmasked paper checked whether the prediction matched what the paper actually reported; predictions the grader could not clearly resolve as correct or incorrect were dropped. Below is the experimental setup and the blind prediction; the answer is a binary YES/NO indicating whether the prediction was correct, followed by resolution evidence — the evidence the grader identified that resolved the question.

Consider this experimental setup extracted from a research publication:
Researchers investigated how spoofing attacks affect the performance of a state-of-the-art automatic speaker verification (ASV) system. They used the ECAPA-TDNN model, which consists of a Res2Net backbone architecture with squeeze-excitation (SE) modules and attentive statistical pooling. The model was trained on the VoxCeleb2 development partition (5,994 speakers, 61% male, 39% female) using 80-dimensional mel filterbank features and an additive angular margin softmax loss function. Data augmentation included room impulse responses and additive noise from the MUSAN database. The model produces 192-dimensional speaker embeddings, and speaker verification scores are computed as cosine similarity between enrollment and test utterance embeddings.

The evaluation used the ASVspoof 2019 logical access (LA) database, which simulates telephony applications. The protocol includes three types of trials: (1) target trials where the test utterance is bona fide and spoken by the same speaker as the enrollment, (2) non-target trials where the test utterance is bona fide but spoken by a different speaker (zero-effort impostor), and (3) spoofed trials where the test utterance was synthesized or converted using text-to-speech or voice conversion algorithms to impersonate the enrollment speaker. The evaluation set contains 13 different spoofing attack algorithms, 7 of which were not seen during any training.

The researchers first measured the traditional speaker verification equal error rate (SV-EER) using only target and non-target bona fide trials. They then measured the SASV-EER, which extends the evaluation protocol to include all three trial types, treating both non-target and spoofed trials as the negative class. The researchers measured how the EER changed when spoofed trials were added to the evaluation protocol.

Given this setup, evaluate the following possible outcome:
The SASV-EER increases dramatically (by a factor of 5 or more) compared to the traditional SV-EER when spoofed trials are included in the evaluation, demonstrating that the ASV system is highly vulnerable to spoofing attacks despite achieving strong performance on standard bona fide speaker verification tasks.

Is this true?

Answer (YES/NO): YES